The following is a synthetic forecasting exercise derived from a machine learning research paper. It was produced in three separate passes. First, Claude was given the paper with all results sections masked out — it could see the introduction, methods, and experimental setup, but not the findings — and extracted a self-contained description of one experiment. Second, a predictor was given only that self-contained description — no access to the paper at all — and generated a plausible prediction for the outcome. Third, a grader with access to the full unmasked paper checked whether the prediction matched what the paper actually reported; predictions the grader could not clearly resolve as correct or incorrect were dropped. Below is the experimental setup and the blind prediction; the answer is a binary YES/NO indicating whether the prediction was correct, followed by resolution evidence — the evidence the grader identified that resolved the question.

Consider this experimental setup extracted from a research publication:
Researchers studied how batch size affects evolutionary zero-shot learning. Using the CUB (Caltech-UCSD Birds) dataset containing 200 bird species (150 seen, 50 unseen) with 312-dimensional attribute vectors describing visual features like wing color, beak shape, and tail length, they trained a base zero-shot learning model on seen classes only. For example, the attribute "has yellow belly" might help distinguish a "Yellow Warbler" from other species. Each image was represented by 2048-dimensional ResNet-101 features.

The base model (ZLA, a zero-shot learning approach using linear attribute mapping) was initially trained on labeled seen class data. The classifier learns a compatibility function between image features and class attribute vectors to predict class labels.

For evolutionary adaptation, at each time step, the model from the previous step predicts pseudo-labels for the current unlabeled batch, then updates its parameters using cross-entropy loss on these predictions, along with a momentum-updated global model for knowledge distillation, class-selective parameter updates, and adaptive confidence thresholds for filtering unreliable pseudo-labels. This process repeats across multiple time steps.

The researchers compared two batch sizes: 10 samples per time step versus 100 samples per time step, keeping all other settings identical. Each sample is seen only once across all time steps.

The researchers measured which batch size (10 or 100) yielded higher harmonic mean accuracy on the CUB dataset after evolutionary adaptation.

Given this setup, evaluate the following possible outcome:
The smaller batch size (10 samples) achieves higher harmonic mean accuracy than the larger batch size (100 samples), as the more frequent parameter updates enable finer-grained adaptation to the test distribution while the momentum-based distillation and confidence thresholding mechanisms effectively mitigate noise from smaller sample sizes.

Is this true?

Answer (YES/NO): NO